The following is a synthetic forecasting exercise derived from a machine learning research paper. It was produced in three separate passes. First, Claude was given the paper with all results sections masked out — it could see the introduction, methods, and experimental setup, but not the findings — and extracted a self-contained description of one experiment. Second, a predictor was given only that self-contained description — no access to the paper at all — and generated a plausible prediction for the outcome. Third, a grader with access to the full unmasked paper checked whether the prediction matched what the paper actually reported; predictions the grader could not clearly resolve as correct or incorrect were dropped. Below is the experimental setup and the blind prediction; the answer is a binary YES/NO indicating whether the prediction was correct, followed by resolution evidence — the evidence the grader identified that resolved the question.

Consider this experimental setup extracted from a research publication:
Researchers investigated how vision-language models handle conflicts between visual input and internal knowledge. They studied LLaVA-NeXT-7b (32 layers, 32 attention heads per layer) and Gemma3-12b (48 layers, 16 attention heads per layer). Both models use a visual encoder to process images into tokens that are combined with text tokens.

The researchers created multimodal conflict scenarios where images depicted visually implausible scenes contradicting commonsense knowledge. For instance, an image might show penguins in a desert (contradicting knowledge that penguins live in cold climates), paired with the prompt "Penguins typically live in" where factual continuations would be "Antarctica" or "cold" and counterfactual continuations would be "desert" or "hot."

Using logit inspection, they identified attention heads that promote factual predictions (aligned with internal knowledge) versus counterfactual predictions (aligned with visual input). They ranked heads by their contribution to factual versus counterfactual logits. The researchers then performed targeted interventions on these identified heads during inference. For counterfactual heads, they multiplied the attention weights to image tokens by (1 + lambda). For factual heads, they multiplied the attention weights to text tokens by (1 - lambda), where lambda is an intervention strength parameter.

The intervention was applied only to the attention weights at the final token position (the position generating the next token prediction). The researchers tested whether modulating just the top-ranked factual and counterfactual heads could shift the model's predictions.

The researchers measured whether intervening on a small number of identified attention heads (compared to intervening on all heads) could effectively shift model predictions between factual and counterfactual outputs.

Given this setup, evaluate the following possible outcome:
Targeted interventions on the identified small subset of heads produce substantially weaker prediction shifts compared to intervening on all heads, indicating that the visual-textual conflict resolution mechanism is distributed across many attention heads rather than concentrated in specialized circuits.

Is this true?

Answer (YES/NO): NO